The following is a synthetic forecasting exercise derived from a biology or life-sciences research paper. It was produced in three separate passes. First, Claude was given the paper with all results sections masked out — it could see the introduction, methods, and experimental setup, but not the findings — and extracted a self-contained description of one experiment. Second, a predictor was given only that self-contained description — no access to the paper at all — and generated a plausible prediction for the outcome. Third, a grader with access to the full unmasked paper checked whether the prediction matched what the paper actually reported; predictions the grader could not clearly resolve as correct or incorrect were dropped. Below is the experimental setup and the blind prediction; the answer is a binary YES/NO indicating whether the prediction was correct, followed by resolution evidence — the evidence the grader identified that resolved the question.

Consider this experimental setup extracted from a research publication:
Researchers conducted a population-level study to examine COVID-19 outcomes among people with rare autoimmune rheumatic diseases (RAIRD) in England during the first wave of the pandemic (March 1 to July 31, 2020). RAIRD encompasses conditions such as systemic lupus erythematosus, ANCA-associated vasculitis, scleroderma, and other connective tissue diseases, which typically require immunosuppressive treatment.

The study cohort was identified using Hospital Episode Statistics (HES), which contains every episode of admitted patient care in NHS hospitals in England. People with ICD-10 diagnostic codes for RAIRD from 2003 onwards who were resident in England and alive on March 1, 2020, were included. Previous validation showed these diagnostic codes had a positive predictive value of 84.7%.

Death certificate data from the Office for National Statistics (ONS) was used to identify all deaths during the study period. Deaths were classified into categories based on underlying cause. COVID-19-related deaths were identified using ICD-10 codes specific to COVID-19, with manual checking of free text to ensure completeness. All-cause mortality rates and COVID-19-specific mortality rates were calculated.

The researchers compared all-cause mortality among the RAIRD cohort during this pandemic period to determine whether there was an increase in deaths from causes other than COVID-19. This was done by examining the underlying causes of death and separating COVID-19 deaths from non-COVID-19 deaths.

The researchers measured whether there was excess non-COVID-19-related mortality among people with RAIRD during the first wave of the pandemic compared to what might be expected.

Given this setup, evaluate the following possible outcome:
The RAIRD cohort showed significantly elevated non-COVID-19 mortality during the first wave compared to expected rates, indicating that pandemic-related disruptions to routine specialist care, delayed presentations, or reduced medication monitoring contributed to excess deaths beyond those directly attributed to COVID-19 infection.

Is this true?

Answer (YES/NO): NO